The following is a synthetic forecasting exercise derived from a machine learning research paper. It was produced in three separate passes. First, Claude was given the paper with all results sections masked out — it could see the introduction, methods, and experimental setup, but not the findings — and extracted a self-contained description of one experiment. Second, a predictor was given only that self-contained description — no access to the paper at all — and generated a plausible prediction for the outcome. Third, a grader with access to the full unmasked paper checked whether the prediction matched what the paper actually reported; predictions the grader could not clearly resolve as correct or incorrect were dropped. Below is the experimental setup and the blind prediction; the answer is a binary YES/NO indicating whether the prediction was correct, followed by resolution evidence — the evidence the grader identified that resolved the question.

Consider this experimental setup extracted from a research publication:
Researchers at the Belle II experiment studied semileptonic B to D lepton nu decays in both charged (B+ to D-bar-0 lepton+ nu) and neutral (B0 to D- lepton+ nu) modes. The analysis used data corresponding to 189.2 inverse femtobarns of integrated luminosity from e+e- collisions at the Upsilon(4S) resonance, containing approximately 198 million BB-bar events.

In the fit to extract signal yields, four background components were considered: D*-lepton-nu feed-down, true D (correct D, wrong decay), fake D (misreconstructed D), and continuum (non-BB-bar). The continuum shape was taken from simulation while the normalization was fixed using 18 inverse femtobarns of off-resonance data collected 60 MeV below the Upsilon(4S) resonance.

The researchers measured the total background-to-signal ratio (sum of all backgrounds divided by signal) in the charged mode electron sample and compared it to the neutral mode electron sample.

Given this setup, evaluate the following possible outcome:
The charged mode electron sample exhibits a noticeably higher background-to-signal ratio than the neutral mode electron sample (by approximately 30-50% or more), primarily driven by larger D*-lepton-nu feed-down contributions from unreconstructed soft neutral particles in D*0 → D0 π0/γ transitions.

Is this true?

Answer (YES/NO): YES